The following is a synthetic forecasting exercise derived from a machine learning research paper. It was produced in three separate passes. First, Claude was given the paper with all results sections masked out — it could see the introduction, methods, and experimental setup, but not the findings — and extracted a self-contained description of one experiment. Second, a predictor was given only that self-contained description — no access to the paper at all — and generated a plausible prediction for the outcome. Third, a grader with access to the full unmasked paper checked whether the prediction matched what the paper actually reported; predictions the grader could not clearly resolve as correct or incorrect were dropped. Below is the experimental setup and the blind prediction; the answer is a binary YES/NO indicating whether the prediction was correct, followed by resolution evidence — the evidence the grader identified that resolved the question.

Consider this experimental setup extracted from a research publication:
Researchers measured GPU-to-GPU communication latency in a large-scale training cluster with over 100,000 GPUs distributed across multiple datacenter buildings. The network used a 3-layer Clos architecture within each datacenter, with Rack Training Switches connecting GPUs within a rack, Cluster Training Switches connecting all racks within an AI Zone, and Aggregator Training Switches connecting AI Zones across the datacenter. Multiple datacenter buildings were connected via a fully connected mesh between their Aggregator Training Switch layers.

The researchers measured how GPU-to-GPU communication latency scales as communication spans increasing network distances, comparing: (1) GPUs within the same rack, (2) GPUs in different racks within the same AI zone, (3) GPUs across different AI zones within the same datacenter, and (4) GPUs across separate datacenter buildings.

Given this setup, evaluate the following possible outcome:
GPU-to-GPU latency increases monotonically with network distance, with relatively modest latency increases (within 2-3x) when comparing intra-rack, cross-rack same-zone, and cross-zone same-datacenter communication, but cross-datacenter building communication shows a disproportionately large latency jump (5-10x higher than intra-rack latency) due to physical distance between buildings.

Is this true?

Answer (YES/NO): NO